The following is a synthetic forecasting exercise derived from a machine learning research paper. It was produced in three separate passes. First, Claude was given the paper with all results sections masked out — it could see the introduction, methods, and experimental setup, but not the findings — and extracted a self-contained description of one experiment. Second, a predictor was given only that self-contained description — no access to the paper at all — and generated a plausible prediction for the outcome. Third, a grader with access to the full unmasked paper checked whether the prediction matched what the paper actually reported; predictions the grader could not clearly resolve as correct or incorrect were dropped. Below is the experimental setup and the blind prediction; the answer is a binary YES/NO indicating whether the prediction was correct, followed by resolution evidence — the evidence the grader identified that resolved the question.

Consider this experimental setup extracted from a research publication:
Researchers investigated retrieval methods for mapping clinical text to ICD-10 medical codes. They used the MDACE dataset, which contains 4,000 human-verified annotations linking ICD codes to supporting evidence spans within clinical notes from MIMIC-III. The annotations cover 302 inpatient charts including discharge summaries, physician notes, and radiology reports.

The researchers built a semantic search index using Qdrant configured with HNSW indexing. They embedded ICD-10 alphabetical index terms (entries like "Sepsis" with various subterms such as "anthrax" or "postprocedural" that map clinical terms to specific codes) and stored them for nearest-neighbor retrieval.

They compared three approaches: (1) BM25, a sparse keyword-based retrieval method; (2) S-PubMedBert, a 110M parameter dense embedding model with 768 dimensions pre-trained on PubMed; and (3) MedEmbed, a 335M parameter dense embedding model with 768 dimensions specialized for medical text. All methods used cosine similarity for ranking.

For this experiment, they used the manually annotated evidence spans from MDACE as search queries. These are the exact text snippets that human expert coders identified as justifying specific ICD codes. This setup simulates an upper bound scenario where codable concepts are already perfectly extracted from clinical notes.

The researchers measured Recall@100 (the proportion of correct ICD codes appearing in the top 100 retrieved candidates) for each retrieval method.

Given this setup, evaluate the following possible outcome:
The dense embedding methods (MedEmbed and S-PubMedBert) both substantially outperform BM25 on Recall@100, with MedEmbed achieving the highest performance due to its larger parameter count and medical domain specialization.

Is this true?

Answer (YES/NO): NO